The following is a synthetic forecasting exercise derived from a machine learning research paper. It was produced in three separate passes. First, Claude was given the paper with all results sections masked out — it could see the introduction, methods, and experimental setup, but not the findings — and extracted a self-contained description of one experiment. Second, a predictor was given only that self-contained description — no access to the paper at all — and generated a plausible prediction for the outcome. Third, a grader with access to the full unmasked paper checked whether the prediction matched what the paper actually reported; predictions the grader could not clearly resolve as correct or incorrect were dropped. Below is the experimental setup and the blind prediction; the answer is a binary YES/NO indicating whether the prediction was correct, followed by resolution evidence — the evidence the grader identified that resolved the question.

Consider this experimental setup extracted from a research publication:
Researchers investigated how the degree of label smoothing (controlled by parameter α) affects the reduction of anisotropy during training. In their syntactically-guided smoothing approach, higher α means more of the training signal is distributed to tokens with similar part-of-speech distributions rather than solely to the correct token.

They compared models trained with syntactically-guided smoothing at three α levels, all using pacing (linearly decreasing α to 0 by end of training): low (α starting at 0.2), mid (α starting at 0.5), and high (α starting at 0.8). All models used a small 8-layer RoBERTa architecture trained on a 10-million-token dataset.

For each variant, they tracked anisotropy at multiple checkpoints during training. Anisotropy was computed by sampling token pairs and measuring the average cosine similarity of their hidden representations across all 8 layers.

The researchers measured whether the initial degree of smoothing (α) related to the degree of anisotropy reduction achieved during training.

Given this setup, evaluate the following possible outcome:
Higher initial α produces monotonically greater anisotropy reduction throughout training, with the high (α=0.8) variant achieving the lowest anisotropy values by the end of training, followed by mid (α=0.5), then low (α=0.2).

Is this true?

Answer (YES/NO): YES